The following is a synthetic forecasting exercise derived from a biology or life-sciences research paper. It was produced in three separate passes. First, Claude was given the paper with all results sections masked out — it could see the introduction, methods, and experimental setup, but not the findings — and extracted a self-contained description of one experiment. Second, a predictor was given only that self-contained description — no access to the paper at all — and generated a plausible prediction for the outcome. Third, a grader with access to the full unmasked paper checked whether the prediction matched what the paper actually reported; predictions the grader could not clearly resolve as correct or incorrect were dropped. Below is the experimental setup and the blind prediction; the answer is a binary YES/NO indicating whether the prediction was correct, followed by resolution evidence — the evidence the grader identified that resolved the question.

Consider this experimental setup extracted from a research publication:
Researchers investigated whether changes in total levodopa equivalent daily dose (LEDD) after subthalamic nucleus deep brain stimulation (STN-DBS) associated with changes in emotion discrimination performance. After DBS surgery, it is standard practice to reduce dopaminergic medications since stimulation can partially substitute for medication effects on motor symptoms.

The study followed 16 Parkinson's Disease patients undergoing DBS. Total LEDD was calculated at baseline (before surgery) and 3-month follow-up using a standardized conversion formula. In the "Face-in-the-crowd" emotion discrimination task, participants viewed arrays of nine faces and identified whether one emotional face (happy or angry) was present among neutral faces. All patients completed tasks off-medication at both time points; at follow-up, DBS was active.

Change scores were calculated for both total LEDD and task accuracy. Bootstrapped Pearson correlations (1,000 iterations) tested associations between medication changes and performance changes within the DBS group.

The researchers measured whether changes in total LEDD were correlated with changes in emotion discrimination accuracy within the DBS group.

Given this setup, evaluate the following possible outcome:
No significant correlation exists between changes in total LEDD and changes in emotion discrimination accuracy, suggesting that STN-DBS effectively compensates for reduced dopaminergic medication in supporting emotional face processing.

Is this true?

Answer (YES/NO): YES